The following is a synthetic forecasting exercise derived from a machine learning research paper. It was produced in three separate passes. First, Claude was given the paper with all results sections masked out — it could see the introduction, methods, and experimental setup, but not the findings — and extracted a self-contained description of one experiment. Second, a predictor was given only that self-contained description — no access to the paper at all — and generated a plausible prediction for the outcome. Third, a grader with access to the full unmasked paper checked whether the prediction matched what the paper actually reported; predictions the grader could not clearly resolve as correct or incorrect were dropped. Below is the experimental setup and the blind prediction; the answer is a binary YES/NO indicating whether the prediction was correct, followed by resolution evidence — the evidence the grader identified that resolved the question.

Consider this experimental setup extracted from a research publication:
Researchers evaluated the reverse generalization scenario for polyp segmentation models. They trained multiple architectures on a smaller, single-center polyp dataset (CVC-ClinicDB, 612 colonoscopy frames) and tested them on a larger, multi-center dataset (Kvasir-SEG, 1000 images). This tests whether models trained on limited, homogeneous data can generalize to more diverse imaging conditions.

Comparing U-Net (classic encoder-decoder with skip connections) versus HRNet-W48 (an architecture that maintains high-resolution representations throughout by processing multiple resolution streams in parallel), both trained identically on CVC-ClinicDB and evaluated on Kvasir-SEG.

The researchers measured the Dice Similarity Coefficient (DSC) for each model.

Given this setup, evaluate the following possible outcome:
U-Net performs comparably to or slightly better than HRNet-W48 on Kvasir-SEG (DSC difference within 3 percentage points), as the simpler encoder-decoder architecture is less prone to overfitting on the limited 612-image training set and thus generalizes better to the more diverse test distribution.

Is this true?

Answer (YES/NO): NO